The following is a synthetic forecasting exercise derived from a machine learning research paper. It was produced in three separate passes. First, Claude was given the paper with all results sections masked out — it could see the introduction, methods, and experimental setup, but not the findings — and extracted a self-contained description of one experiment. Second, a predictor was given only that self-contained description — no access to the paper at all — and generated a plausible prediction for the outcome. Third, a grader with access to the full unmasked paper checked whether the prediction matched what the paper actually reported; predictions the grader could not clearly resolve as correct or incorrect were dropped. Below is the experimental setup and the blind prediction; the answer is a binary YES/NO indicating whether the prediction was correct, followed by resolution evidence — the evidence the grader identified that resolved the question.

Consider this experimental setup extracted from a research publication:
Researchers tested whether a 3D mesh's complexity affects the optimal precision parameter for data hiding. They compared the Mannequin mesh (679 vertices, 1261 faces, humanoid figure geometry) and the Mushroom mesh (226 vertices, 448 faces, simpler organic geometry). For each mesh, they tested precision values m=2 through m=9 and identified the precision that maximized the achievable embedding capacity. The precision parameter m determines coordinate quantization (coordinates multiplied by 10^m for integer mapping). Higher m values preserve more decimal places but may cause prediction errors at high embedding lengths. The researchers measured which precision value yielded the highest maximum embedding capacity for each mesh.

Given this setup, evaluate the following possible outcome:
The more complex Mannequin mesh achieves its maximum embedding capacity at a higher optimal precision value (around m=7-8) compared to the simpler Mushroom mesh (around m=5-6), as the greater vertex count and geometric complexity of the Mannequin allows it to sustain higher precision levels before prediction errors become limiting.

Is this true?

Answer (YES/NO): NO